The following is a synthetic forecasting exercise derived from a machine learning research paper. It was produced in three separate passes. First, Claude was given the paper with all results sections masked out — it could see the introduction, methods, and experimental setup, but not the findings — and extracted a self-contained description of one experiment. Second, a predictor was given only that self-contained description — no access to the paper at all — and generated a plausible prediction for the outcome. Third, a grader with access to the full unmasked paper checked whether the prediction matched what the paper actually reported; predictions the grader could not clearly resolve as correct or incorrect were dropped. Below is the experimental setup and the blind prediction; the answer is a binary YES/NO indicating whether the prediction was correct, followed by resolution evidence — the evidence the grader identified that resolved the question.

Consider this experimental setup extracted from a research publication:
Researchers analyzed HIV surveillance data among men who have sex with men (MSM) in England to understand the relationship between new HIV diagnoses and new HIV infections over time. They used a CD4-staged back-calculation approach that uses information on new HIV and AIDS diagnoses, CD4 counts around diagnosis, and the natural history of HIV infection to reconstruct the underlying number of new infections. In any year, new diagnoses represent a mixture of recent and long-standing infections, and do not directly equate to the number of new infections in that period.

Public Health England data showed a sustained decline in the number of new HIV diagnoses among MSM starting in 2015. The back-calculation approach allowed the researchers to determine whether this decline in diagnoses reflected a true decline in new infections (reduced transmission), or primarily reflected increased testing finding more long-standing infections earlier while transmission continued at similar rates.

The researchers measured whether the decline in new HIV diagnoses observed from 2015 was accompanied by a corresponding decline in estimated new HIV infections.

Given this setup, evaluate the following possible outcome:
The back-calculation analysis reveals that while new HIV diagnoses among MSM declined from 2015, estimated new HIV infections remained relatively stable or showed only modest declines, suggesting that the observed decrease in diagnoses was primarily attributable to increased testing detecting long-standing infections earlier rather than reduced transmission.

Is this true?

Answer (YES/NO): NO